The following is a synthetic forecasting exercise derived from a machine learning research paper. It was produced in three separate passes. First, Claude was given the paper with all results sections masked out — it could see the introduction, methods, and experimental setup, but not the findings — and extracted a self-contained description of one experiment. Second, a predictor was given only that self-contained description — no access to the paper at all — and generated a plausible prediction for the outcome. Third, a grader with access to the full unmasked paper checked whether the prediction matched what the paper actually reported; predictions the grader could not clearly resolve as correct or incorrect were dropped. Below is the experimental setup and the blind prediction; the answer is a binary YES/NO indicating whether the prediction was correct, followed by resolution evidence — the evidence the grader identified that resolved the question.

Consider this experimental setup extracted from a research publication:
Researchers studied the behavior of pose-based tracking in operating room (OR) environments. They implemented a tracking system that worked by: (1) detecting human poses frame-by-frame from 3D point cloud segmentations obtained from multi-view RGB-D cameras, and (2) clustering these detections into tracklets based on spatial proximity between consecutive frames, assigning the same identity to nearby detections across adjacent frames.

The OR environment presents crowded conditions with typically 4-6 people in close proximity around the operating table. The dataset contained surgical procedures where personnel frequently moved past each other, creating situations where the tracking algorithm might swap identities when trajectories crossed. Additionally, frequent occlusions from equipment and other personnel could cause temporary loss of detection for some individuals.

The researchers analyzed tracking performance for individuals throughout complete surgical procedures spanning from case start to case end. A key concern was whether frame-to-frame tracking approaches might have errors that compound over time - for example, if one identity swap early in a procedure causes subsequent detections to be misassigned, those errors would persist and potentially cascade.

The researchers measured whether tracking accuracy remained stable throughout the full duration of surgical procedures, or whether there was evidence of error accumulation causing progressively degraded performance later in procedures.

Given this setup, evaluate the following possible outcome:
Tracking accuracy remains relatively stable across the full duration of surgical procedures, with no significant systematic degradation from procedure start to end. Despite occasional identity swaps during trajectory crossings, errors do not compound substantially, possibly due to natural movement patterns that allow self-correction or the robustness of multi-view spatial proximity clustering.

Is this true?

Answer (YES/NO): NO